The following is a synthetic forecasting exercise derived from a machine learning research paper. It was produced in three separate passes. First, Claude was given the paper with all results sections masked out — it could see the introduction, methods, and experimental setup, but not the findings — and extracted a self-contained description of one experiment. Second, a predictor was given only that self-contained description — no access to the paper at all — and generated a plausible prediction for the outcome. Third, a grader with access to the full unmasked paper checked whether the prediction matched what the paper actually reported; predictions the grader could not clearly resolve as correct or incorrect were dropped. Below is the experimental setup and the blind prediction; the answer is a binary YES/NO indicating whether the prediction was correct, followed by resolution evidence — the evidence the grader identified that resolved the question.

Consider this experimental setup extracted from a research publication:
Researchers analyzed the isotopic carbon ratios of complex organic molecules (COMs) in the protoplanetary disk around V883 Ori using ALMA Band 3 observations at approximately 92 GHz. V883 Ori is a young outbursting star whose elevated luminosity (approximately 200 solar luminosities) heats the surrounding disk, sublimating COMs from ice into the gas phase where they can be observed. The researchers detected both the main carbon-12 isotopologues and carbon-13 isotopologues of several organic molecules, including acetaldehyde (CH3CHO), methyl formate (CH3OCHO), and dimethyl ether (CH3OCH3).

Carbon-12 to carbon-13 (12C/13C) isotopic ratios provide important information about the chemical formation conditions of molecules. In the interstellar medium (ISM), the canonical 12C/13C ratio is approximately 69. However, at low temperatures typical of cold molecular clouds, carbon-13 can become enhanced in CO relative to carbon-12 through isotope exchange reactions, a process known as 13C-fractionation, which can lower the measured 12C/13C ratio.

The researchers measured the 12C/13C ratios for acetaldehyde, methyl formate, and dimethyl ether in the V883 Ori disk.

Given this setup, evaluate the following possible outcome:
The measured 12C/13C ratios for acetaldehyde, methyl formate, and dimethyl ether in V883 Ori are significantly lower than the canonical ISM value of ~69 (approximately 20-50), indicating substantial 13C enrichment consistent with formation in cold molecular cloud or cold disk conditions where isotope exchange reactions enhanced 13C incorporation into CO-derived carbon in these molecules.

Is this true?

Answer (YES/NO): YES